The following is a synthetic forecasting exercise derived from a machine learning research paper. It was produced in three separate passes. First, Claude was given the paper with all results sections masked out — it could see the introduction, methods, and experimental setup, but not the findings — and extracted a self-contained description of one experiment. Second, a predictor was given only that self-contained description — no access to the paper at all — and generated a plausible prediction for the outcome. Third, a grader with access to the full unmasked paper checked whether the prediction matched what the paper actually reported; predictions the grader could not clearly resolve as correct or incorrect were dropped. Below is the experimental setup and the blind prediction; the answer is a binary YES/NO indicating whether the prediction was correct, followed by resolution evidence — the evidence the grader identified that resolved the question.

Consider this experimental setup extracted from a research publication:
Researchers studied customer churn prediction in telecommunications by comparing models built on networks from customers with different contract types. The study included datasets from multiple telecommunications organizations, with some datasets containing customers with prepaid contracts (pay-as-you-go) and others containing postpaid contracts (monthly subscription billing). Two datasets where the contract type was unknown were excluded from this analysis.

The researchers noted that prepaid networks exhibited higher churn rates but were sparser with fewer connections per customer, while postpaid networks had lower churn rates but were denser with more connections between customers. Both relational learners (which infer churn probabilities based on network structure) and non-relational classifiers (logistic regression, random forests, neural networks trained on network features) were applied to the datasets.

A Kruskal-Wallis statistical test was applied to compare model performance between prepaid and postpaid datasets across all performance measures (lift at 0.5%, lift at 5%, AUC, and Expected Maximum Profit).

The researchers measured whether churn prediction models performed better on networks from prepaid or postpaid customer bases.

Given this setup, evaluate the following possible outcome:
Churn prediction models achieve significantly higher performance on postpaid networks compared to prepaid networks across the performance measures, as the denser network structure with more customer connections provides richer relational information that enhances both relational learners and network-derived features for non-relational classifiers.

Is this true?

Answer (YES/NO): YES